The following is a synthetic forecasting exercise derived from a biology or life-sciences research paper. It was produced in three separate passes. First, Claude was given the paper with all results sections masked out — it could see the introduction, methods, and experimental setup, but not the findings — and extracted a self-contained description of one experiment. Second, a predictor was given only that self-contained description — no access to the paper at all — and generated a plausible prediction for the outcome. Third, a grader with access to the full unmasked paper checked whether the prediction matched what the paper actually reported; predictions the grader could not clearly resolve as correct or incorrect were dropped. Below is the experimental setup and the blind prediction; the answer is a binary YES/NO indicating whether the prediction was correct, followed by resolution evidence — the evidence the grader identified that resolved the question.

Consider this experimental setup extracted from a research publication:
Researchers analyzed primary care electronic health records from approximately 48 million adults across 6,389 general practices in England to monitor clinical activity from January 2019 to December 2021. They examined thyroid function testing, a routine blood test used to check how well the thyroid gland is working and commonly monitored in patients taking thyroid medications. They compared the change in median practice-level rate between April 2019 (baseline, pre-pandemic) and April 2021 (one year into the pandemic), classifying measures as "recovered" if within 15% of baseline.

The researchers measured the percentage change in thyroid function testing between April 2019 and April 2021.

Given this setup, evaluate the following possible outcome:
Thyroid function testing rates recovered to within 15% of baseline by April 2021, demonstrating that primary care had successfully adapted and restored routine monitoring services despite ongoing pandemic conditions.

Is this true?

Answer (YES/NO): YES